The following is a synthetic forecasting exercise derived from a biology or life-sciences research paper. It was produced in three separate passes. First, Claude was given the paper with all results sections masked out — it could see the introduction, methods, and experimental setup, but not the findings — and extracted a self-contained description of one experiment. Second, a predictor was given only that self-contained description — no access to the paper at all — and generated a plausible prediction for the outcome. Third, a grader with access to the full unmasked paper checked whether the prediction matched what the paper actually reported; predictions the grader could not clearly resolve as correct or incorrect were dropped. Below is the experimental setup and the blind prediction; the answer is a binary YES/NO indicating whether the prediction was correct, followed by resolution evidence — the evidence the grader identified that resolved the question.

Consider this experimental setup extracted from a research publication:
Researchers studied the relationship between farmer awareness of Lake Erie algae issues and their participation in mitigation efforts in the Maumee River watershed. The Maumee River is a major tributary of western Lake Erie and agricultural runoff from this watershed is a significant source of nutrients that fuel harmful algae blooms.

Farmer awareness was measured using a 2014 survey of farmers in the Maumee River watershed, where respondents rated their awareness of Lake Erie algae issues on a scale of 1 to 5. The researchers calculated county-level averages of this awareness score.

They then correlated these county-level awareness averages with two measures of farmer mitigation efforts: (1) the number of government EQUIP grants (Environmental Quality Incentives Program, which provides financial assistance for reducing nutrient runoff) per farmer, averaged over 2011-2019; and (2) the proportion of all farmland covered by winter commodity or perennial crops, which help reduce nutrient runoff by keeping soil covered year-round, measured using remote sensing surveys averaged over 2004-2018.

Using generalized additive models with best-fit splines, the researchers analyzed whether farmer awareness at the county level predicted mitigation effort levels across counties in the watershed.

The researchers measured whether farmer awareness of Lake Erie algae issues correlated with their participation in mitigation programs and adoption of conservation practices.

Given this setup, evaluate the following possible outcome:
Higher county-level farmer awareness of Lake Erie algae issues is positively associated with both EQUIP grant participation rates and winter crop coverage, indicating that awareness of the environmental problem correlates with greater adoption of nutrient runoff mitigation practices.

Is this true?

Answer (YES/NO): YES